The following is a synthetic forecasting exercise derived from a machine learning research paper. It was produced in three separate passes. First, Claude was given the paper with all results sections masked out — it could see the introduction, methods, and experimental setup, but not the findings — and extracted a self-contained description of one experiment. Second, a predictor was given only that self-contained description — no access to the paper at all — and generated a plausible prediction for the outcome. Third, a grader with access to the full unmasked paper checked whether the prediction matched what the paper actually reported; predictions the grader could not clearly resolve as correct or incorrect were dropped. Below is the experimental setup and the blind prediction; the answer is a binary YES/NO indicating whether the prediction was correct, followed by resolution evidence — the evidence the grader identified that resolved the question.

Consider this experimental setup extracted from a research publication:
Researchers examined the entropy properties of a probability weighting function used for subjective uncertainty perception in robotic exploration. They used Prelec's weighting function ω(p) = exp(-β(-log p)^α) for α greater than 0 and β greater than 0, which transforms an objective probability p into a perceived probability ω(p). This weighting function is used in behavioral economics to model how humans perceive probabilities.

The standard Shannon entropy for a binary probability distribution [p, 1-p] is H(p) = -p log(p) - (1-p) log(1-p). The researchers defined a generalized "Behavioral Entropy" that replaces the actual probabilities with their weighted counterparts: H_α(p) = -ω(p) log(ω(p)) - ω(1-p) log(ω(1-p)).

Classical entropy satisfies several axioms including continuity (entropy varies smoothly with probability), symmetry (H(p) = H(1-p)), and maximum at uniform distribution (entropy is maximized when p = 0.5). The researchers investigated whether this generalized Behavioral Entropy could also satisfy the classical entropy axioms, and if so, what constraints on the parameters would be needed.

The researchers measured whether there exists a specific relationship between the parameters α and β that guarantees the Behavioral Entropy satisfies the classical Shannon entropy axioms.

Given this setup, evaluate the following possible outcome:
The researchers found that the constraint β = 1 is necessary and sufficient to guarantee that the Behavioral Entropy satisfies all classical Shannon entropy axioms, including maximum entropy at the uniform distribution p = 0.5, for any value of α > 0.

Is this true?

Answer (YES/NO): NO